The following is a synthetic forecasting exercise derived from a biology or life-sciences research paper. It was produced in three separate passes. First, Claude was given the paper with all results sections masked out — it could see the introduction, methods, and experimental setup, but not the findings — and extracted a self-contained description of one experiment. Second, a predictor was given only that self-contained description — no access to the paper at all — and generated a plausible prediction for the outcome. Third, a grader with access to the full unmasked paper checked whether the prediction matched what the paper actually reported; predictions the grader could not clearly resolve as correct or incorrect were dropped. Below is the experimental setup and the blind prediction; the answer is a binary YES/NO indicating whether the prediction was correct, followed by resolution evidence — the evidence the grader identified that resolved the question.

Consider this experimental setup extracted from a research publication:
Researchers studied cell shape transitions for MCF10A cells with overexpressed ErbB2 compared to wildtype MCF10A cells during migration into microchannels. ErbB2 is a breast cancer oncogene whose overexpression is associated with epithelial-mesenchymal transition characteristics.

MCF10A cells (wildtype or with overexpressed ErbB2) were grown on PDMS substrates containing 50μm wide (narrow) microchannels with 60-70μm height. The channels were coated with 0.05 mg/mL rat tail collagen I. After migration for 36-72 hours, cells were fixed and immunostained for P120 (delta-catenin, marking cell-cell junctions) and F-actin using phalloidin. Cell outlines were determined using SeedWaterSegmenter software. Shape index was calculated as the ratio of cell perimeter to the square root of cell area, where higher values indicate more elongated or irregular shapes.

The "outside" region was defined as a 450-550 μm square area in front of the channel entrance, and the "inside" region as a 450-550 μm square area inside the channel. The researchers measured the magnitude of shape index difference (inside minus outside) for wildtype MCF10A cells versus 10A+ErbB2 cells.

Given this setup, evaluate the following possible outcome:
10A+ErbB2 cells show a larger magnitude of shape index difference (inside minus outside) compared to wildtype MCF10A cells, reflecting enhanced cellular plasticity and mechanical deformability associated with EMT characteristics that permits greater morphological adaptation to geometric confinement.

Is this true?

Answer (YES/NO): NO